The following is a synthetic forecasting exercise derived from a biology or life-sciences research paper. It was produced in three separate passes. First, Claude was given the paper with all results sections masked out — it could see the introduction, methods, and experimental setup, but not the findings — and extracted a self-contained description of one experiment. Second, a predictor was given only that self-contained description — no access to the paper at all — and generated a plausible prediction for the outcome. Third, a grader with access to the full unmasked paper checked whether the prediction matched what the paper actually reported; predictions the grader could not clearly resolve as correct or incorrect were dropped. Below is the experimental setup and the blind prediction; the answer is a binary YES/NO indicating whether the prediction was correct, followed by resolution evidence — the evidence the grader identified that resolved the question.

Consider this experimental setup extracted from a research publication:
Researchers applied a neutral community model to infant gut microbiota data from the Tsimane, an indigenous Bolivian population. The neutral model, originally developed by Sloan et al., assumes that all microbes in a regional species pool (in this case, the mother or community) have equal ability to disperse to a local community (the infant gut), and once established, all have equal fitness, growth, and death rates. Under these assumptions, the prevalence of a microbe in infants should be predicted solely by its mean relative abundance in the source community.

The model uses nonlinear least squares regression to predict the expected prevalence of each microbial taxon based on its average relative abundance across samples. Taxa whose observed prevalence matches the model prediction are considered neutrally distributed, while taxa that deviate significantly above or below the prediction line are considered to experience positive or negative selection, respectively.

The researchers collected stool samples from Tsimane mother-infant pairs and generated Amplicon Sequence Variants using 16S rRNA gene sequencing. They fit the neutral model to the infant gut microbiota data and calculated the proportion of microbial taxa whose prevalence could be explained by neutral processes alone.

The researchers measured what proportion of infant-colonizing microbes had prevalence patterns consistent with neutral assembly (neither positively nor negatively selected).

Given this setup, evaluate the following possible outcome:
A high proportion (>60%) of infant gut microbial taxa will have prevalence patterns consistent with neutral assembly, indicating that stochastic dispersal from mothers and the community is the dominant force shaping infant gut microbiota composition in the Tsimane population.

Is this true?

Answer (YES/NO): YES